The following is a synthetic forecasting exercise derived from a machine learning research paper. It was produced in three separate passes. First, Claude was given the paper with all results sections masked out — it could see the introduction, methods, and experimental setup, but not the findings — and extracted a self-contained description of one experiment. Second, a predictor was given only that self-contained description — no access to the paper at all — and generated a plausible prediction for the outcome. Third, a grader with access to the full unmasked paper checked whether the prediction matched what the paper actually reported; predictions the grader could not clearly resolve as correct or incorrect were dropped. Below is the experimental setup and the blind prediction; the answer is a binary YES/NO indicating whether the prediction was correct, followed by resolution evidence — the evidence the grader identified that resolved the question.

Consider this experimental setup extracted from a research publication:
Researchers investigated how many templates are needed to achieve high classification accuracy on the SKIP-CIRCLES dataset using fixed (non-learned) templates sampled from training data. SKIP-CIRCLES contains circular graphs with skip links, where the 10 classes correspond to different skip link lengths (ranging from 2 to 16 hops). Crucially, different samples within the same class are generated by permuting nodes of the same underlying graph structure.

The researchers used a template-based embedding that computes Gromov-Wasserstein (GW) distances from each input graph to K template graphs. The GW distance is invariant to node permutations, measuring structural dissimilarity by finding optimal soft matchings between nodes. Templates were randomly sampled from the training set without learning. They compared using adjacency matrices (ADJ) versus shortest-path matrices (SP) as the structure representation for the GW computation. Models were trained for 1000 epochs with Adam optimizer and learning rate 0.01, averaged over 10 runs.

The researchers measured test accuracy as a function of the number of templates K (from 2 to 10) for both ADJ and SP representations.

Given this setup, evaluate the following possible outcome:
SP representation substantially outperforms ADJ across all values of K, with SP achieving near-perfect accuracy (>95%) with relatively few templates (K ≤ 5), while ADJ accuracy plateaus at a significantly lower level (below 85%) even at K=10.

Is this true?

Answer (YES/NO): NO